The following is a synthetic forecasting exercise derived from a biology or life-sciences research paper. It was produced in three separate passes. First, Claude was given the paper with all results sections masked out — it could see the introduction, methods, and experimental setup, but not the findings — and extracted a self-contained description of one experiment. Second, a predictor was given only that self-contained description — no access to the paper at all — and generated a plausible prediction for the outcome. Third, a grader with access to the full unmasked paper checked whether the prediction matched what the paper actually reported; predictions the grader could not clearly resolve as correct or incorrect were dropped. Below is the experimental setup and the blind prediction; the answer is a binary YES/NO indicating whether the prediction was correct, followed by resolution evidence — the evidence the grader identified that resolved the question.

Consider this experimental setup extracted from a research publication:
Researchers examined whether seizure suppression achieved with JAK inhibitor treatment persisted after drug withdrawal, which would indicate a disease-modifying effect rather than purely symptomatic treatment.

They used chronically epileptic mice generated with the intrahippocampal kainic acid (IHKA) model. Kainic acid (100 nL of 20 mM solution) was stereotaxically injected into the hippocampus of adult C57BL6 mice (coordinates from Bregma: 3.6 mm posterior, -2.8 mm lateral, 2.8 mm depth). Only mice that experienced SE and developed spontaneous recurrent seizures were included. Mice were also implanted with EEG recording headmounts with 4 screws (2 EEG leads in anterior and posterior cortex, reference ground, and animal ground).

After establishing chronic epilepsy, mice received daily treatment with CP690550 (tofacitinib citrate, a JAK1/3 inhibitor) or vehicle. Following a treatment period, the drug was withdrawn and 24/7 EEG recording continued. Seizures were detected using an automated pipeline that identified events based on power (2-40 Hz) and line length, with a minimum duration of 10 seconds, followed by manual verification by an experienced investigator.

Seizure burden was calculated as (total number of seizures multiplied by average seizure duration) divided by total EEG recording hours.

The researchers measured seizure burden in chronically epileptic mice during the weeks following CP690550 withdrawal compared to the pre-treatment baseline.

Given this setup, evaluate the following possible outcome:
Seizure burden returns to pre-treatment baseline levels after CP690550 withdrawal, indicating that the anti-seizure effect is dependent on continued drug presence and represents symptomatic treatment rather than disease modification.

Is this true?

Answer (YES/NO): NO